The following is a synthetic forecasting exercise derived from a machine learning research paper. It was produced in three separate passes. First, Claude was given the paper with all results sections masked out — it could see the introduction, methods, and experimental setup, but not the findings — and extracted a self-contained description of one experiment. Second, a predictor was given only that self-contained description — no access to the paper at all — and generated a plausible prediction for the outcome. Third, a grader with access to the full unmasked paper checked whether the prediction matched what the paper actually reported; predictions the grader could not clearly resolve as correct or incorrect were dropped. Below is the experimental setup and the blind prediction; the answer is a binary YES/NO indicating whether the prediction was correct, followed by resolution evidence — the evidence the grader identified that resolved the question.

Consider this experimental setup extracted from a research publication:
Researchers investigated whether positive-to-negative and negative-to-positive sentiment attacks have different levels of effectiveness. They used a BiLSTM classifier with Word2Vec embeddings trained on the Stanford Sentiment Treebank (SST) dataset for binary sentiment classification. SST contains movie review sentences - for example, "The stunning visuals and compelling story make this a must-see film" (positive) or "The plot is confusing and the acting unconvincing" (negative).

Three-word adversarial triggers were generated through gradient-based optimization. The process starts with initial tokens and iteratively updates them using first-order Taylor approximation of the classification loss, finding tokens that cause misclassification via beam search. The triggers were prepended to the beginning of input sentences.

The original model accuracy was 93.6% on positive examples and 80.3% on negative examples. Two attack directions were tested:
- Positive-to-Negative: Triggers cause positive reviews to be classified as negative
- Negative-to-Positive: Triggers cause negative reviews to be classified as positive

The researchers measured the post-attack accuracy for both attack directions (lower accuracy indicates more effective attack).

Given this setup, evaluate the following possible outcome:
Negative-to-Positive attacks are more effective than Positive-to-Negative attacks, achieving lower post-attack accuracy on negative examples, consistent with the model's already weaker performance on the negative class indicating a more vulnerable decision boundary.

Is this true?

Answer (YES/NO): NO